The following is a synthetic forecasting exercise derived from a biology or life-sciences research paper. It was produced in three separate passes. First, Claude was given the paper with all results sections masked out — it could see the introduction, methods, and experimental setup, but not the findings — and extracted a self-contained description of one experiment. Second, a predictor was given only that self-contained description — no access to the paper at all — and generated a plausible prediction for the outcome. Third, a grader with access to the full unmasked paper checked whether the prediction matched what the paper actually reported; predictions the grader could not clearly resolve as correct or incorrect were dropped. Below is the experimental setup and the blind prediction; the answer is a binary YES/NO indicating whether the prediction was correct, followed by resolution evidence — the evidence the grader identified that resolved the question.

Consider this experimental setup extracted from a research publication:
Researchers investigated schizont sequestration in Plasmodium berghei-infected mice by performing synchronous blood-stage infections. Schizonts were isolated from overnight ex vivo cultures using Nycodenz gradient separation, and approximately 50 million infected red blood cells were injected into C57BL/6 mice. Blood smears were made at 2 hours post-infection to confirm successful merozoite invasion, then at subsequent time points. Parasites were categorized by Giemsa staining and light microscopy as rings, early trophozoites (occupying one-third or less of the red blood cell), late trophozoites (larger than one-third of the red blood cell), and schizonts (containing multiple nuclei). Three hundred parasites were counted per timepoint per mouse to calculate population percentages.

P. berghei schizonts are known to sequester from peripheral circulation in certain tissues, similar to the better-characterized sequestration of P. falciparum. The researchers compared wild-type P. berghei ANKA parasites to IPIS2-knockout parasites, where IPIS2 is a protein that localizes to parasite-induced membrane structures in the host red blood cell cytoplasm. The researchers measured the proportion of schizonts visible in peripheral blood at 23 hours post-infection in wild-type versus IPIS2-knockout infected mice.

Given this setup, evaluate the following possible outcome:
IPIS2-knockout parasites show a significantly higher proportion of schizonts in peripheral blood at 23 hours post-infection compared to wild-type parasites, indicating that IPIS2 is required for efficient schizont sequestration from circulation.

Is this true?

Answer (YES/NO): YES